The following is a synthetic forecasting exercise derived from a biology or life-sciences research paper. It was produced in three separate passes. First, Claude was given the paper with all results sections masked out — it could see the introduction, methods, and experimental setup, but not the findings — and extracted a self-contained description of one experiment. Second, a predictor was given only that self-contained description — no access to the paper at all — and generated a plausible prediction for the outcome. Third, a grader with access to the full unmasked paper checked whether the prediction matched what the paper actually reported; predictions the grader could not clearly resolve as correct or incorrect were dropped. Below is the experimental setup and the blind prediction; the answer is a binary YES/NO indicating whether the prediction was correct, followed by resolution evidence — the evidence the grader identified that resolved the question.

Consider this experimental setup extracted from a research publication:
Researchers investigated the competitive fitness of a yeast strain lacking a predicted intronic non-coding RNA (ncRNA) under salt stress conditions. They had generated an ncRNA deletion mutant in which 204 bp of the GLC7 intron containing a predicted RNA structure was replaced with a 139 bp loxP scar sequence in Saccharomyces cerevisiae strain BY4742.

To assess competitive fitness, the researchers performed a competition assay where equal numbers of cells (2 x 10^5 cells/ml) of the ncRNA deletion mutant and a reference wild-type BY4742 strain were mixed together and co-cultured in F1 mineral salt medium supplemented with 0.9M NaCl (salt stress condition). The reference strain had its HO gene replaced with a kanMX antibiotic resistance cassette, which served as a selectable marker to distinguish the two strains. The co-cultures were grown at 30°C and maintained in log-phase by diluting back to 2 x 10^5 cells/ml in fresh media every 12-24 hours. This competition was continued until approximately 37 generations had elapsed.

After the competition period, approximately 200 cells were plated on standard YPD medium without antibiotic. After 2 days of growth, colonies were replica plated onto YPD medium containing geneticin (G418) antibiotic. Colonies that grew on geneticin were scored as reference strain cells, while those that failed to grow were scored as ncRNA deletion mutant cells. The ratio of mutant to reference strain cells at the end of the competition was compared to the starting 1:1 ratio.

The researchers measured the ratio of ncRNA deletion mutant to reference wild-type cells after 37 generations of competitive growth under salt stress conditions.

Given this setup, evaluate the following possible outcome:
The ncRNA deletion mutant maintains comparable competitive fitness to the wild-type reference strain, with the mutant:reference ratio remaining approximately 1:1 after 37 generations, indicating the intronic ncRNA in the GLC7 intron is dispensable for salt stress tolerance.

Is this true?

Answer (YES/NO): NO